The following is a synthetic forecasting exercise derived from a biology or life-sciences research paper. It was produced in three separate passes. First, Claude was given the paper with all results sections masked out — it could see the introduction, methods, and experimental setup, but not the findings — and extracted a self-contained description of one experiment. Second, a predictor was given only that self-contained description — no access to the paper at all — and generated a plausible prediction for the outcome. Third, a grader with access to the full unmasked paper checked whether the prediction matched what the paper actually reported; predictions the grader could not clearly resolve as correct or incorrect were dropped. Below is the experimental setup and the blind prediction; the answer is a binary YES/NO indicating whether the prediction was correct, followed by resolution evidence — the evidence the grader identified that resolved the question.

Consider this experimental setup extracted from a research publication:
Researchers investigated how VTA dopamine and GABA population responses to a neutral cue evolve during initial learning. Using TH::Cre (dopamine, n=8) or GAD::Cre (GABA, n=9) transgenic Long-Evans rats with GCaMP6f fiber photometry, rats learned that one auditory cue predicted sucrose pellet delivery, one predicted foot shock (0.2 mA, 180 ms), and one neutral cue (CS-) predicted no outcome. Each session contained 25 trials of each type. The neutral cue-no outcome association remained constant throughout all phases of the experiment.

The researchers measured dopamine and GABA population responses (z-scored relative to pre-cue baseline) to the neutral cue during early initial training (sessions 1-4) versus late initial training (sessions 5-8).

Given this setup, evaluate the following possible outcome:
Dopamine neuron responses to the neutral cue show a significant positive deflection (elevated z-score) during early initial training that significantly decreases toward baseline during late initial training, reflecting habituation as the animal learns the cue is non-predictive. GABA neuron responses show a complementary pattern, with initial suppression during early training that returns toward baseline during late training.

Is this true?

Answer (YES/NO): NO